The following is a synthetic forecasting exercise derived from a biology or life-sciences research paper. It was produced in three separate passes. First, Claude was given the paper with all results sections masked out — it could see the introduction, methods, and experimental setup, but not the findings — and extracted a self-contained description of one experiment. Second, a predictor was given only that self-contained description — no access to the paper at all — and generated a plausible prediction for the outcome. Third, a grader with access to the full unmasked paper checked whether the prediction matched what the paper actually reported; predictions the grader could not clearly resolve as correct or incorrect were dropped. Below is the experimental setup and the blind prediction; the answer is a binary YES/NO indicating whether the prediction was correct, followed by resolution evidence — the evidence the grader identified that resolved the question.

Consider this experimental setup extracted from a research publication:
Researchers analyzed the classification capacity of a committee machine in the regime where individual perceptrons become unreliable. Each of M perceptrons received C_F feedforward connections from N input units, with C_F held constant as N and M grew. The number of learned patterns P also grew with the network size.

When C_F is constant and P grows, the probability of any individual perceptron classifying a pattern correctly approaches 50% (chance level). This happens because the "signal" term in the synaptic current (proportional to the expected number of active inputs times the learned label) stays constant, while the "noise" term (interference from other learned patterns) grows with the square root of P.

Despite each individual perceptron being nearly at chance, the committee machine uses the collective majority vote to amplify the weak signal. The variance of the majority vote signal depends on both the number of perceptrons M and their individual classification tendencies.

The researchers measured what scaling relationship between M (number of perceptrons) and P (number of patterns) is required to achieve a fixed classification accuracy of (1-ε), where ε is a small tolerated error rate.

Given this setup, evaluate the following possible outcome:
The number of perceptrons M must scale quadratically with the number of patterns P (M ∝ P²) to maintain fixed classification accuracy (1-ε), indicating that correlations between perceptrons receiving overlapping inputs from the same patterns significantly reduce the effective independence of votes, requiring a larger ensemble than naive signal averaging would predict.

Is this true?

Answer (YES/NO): NO